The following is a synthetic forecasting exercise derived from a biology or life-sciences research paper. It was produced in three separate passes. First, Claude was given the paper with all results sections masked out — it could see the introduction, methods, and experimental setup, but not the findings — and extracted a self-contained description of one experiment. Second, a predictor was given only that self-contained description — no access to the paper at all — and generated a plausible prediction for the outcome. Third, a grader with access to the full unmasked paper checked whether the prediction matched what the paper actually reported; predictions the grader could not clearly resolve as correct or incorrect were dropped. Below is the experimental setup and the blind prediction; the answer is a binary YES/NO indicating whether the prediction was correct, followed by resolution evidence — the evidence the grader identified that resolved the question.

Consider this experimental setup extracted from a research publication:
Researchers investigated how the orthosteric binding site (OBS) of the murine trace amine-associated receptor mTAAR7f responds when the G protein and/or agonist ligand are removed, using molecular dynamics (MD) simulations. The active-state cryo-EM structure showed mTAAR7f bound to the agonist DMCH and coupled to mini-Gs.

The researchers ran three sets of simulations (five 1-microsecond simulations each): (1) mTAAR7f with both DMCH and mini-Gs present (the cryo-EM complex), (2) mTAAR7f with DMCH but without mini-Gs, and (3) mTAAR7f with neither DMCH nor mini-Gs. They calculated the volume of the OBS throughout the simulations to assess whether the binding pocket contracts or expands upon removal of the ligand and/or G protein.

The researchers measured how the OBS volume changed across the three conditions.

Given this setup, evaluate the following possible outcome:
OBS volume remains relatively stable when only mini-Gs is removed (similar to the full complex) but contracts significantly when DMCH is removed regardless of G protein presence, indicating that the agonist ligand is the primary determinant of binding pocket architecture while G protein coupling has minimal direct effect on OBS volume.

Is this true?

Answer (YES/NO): NO